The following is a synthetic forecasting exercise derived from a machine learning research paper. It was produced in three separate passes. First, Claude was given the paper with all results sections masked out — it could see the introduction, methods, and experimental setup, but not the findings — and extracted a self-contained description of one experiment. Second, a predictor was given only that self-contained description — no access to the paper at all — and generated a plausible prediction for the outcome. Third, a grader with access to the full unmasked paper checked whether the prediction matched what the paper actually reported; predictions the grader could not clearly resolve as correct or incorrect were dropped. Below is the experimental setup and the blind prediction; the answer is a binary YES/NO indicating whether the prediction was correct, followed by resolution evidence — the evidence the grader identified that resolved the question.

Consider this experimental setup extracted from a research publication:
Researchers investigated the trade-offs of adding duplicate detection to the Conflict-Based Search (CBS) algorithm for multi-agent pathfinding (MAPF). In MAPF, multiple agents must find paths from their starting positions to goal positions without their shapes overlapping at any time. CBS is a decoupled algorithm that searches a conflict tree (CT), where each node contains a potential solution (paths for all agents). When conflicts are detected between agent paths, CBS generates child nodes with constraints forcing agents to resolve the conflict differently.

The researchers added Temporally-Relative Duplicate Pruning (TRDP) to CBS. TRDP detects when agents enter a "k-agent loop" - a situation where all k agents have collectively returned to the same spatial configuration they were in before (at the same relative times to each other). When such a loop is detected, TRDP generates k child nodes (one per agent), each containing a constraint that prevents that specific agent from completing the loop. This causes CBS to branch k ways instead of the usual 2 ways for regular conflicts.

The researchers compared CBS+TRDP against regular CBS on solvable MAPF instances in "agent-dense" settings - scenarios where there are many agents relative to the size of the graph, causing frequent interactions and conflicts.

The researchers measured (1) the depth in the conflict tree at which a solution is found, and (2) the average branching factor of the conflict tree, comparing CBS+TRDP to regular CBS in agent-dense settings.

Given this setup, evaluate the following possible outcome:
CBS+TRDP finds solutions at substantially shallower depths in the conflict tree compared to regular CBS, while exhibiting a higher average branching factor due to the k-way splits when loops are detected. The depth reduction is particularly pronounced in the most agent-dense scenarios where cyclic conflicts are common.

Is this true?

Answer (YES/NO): NO